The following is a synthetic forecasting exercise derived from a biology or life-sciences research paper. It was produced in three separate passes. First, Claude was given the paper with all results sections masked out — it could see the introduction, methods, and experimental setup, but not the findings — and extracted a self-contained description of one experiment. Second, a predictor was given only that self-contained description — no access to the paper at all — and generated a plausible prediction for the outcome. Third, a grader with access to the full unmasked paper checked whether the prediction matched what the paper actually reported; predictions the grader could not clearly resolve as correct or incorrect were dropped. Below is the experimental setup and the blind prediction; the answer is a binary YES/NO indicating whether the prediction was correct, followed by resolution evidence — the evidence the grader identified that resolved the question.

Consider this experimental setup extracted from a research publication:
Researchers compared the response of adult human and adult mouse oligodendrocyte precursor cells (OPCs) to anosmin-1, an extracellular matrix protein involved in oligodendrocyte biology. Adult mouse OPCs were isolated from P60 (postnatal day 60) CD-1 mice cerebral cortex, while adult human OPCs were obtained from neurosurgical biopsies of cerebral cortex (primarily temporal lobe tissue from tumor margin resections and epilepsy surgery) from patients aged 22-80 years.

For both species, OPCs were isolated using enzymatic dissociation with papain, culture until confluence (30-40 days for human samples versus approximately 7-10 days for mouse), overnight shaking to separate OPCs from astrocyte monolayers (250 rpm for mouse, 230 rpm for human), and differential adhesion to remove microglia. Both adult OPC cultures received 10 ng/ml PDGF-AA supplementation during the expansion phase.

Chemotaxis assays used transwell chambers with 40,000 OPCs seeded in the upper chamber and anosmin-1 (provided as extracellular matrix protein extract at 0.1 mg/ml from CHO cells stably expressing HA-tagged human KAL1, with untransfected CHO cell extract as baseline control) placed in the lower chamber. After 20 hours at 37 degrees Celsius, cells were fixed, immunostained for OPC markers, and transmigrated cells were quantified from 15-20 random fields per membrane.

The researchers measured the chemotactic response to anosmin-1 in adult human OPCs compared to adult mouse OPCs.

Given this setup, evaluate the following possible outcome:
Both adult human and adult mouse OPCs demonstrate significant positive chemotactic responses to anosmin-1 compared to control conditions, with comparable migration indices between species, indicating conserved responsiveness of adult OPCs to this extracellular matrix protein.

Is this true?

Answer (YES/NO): NO